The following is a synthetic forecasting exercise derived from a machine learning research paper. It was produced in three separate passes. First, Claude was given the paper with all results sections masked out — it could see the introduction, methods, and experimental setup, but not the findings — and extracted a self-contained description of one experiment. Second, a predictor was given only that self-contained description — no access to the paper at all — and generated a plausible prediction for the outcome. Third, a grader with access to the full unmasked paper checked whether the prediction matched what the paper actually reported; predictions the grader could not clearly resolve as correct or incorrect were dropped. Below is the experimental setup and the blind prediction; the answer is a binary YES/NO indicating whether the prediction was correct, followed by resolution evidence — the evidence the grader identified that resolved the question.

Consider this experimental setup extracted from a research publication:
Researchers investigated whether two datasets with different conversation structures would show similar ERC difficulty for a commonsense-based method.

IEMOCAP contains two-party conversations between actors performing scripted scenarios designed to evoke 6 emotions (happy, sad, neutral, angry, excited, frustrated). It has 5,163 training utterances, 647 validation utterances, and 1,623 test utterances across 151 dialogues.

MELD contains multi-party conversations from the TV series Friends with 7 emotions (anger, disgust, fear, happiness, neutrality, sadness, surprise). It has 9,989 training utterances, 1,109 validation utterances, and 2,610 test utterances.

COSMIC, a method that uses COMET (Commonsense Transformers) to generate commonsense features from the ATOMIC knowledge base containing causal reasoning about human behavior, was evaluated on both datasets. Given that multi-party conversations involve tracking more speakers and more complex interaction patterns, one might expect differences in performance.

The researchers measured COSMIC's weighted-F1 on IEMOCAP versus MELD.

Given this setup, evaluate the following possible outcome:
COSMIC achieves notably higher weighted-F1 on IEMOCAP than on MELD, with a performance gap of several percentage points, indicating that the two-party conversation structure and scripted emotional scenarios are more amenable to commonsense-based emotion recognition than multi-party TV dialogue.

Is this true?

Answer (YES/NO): NO